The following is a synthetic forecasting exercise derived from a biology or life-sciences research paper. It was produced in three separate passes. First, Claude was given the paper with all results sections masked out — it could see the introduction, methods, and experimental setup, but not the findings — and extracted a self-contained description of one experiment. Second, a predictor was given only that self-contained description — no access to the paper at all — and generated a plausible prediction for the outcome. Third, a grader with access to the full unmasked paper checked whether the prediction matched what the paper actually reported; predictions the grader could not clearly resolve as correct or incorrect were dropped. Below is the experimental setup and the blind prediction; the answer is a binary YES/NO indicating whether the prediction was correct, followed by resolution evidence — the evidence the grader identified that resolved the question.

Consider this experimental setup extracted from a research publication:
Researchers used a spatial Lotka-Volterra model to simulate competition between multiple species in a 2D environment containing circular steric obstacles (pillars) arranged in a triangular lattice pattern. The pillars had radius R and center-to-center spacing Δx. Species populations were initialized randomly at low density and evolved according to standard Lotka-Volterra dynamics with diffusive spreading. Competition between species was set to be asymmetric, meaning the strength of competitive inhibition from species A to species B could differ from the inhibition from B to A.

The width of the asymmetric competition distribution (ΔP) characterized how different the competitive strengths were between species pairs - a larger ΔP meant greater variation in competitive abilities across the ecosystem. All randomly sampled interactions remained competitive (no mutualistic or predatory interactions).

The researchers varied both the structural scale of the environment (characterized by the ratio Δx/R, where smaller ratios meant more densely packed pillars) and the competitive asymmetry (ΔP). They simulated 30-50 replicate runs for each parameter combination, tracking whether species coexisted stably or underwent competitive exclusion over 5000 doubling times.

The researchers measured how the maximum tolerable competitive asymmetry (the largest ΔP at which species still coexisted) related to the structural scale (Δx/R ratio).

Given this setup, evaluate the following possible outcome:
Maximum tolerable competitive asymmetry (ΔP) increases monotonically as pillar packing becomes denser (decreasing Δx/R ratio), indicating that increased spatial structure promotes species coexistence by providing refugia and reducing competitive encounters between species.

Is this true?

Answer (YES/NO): YES